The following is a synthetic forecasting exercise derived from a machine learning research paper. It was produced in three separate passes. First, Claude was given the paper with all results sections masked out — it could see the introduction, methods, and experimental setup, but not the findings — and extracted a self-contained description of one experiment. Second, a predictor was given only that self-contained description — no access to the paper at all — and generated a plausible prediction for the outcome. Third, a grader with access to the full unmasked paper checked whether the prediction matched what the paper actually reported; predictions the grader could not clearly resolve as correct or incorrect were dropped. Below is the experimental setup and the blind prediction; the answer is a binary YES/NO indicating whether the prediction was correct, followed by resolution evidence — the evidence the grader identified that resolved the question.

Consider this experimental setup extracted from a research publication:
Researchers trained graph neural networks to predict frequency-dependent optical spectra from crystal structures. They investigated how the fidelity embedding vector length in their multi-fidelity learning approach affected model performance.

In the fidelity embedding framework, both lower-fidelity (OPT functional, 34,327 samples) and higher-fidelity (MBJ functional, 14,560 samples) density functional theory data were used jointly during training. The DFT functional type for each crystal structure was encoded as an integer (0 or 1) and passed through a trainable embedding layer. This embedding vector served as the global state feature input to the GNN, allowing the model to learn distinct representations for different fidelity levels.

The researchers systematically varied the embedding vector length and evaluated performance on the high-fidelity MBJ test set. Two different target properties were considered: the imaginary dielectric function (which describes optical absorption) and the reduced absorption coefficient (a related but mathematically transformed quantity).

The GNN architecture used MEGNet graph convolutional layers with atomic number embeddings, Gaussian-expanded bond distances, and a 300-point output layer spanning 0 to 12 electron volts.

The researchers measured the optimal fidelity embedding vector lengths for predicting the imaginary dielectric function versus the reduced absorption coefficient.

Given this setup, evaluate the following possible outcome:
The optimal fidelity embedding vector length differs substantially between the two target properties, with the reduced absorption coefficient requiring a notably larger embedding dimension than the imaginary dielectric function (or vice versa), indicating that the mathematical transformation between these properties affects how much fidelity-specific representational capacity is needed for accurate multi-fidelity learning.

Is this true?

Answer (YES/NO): NO